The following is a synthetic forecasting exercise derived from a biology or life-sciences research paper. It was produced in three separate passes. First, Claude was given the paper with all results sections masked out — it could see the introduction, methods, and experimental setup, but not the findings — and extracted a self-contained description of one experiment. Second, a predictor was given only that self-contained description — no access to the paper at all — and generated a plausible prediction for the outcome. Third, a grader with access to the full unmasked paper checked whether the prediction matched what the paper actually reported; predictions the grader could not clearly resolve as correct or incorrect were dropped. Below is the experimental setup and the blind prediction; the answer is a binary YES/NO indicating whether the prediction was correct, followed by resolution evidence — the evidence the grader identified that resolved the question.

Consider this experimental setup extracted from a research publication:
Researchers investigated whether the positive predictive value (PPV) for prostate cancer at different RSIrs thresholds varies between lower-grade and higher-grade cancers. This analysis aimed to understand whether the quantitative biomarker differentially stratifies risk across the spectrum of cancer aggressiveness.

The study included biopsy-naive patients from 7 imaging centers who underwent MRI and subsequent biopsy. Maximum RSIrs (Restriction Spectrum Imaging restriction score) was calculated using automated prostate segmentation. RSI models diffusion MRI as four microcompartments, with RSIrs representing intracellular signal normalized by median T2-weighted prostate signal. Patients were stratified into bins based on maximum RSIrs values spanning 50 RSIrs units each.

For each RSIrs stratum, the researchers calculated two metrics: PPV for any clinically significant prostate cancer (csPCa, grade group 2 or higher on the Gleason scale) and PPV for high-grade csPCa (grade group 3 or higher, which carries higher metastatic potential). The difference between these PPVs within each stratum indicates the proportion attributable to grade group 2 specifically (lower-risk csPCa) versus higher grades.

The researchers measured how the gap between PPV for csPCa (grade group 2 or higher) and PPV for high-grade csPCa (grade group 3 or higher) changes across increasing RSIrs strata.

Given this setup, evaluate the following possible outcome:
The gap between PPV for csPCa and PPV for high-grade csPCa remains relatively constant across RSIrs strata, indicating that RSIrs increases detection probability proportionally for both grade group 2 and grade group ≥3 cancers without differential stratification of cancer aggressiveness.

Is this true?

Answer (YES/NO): NO